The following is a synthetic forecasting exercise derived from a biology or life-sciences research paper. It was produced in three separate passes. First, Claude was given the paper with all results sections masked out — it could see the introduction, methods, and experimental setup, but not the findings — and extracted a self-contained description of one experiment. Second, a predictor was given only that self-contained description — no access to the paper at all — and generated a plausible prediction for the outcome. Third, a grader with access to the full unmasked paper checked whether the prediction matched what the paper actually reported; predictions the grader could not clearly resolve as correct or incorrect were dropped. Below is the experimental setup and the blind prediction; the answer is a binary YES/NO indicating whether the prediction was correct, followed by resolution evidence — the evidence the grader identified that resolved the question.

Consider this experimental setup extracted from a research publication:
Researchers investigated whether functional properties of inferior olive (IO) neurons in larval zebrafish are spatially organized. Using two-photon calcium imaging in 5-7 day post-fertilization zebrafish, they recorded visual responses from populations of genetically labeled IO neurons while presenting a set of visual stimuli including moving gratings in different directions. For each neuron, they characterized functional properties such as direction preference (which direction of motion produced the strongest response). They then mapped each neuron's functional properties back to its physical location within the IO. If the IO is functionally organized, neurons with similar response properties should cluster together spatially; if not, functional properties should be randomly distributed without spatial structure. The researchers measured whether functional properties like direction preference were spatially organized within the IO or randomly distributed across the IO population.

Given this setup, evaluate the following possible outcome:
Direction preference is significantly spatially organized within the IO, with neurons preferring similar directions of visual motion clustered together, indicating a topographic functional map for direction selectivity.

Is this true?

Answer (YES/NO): YES